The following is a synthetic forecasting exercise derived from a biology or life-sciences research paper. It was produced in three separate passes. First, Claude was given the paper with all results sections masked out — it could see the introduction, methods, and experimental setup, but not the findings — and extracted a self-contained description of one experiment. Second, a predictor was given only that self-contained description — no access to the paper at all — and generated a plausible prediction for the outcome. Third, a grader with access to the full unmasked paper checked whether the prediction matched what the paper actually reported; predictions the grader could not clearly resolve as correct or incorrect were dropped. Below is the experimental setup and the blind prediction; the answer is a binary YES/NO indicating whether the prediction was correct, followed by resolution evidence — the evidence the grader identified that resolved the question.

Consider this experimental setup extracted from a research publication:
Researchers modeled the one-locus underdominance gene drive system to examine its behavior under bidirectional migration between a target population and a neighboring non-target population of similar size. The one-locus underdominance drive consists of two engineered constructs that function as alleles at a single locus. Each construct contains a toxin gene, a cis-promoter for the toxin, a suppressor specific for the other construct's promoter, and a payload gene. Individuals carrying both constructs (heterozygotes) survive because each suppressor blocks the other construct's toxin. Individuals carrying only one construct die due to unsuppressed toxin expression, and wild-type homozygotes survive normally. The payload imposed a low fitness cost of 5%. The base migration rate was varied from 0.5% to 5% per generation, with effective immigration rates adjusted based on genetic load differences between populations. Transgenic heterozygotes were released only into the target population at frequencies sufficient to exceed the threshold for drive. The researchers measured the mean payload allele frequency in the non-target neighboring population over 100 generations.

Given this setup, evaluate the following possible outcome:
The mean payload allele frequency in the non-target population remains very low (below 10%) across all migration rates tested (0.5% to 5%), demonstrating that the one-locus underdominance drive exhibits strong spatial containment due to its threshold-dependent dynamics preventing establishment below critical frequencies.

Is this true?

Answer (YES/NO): YES